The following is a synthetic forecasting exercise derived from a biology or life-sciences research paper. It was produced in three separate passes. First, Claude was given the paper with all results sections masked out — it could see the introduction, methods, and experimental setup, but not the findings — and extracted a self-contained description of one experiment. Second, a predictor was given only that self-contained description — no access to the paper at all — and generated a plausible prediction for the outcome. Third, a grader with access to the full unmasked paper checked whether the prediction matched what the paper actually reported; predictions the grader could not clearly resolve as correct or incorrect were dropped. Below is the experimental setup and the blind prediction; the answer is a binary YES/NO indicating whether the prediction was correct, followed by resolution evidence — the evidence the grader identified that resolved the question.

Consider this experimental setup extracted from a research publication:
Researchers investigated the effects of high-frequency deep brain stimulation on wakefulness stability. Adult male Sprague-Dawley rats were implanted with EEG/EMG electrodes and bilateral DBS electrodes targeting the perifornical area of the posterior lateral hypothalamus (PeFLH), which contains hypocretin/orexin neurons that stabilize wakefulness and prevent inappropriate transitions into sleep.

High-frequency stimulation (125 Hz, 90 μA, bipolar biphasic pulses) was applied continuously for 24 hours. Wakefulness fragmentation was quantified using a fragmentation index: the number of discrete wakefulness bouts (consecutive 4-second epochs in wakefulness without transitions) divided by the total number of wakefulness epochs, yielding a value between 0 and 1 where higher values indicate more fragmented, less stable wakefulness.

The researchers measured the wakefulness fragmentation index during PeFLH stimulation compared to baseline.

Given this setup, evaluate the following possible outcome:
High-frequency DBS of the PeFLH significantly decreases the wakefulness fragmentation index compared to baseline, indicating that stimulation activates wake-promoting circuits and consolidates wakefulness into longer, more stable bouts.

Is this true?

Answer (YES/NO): NO